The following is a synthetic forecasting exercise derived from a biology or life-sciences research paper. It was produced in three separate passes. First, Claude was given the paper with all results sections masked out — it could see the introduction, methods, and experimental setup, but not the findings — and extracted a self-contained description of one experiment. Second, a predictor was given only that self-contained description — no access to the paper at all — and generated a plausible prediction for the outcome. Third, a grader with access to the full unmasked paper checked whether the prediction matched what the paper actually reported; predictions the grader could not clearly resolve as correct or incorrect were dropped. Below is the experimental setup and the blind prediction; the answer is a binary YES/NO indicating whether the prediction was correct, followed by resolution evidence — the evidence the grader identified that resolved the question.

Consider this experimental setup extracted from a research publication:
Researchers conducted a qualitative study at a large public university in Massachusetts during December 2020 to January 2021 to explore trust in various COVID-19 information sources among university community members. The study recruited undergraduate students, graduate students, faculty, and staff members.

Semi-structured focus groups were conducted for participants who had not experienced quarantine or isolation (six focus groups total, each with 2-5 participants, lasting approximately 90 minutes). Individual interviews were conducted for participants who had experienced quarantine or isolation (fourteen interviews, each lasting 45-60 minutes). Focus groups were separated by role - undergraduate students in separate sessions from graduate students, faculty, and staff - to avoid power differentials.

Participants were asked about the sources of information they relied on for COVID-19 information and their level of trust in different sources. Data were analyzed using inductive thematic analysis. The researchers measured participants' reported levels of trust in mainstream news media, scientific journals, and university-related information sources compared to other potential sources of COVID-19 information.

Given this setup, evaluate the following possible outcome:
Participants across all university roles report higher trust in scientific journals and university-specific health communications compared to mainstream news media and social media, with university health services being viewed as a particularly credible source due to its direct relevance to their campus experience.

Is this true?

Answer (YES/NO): NO